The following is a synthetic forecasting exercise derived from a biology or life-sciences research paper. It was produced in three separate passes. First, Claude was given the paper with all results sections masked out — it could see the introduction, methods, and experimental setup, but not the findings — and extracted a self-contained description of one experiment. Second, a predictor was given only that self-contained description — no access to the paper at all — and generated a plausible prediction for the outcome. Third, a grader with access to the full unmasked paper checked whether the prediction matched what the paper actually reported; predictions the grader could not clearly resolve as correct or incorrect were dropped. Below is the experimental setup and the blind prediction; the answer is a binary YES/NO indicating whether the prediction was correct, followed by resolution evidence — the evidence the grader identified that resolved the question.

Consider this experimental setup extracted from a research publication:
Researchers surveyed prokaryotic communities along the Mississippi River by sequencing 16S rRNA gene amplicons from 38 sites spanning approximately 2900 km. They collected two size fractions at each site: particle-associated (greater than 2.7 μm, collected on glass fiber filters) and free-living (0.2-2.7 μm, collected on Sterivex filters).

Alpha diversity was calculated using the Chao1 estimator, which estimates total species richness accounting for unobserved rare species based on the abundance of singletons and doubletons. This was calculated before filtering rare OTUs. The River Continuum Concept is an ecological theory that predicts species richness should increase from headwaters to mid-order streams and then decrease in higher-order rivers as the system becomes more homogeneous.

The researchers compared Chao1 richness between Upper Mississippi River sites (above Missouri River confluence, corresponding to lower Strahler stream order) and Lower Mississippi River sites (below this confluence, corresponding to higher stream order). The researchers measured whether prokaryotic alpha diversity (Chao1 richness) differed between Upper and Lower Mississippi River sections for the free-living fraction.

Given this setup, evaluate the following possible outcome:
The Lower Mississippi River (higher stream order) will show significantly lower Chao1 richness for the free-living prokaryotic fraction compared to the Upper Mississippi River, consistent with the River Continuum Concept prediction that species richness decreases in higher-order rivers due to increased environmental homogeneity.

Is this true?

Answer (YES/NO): NO